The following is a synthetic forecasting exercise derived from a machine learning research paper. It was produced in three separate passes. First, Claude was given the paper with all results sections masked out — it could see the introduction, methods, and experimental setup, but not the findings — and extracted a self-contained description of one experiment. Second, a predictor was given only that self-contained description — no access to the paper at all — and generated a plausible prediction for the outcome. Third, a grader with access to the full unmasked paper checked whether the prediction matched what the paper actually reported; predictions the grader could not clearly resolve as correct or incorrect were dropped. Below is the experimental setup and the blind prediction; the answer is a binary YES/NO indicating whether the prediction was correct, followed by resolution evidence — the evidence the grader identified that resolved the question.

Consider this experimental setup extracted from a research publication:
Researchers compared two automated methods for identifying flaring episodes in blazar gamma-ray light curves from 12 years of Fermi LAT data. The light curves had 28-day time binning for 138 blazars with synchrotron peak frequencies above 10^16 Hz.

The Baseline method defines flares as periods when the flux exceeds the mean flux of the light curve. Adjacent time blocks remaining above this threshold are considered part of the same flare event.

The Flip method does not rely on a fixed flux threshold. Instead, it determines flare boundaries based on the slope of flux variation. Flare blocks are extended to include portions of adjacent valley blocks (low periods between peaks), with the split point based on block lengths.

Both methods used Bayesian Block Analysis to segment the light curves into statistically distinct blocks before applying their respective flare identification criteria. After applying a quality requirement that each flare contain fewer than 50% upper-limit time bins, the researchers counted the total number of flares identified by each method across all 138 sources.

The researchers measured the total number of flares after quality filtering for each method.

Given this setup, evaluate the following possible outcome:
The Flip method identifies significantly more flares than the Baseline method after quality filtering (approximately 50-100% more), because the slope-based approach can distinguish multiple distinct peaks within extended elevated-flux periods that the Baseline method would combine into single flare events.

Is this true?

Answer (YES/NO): NO